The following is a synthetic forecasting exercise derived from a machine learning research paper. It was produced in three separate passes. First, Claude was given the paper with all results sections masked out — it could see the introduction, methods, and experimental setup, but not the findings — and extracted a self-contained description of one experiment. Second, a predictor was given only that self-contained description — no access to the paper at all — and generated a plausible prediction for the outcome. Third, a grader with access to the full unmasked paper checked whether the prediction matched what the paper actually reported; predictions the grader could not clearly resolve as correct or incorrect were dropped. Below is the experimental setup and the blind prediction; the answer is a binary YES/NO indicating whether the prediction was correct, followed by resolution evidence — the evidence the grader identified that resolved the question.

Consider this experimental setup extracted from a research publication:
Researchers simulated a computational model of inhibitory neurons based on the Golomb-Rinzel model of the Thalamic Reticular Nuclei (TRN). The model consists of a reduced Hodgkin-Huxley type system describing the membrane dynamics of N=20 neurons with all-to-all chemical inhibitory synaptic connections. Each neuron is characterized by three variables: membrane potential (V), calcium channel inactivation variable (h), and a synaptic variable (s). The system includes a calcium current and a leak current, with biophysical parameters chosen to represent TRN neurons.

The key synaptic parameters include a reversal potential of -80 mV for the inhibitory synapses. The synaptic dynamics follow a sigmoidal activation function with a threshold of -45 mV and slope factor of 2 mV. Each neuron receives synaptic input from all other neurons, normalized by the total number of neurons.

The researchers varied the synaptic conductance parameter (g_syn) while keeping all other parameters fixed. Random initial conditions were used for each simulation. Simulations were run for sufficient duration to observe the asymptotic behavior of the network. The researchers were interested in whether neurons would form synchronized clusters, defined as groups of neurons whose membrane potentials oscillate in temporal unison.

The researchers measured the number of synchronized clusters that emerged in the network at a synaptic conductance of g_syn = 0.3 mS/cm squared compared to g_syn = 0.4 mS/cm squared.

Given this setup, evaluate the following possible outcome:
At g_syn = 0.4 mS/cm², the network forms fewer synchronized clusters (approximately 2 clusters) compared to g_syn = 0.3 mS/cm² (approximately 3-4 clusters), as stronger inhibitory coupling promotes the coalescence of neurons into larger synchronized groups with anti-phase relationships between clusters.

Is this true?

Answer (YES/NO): NO